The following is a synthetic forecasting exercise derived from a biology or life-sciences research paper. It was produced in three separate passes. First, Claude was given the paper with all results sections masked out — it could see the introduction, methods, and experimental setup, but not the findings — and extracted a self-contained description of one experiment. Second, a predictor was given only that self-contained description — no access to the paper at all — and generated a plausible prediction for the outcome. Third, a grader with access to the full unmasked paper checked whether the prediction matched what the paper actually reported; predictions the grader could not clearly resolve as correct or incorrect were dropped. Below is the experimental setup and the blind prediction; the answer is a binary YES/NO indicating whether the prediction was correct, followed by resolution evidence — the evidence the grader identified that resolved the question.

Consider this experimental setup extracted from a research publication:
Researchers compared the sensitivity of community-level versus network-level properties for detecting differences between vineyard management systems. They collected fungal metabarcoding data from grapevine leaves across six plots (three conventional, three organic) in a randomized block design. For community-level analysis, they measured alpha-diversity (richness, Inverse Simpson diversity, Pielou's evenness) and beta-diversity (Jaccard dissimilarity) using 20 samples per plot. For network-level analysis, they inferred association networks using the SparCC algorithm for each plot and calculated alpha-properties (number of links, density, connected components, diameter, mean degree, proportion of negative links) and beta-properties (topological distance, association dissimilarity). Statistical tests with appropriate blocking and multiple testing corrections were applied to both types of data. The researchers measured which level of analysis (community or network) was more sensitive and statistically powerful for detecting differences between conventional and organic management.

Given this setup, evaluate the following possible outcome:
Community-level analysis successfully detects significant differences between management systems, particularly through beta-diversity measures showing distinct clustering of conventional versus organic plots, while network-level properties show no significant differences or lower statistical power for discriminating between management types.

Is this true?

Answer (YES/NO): YES